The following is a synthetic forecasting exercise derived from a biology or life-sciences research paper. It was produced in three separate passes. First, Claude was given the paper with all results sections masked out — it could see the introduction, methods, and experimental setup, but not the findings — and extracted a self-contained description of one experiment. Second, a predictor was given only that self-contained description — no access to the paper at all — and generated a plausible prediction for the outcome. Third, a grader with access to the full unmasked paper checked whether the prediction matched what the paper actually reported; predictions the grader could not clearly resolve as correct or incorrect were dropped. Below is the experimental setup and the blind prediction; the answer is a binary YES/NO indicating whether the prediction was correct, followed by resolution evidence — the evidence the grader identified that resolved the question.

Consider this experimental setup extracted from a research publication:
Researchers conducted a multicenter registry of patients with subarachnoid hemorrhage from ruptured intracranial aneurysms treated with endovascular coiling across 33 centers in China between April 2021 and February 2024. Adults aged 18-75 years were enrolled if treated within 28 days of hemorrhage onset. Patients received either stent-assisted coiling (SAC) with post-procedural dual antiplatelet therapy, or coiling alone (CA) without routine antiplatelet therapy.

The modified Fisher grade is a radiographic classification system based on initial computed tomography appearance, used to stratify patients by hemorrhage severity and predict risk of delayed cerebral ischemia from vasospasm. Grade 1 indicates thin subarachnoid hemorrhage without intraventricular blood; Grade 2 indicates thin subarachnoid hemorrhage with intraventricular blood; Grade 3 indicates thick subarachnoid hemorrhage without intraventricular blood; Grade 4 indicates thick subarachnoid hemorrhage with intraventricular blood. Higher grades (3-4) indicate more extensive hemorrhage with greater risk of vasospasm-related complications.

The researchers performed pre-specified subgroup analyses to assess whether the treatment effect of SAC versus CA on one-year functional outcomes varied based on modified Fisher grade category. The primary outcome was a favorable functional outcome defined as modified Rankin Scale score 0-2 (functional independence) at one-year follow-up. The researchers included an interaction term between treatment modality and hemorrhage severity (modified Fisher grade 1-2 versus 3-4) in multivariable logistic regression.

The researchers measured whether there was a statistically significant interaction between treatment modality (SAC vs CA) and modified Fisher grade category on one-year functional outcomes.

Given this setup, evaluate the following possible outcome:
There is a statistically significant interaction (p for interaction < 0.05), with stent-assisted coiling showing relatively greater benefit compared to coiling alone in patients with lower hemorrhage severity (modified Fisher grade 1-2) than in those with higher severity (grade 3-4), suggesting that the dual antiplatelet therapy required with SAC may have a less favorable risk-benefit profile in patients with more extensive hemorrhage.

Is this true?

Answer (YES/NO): NO